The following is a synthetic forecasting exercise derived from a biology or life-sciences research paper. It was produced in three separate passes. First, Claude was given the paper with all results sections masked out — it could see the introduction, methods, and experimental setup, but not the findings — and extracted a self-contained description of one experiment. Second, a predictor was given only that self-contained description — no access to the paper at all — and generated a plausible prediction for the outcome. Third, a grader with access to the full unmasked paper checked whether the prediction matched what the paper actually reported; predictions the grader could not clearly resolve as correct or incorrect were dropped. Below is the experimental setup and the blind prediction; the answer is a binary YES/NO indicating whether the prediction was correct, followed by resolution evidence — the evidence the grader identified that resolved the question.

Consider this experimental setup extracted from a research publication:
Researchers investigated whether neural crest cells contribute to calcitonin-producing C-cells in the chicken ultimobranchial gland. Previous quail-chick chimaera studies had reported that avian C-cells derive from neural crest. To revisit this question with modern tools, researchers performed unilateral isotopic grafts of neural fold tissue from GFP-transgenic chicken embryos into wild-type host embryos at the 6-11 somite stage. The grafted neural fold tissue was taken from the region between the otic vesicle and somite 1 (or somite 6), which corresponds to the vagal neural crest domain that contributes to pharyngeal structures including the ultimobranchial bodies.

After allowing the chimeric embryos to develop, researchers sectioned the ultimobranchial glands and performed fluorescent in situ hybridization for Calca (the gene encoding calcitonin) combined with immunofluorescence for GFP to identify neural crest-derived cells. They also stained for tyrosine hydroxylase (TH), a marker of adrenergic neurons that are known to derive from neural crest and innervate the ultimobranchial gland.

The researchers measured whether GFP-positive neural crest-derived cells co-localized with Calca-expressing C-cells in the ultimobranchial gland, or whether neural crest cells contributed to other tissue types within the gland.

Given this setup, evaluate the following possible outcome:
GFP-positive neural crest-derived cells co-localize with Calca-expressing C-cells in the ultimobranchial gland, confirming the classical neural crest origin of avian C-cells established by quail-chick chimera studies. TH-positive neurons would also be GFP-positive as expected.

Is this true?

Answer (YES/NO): NO